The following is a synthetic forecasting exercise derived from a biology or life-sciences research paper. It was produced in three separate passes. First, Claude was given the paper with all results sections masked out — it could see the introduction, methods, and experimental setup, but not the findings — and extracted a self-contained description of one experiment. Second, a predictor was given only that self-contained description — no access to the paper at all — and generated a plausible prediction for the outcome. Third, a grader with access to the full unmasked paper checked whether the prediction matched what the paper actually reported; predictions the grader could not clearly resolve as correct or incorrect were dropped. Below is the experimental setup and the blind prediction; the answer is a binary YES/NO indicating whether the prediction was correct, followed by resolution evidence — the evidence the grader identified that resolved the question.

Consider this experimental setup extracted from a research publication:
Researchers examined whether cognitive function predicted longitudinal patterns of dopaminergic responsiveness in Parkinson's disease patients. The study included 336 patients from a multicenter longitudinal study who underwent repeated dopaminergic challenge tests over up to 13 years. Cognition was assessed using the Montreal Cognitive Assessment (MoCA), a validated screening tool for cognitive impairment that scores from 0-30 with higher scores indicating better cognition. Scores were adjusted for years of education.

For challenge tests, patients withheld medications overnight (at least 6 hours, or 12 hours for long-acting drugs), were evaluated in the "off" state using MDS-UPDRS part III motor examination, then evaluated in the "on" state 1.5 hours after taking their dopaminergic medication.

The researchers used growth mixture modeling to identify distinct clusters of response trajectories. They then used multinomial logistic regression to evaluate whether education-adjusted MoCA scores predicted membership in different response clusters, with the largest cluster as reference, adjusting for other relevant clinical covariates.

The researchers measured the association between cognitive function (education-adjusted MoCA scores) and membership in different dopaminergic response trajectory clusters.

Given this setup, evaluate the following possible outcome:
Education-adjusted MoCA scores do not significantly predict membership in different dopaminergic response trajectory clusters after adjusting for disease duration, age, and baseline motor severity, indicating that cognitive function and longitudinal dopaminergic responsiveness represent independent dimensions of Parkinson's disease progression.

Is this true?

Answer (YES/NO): NO